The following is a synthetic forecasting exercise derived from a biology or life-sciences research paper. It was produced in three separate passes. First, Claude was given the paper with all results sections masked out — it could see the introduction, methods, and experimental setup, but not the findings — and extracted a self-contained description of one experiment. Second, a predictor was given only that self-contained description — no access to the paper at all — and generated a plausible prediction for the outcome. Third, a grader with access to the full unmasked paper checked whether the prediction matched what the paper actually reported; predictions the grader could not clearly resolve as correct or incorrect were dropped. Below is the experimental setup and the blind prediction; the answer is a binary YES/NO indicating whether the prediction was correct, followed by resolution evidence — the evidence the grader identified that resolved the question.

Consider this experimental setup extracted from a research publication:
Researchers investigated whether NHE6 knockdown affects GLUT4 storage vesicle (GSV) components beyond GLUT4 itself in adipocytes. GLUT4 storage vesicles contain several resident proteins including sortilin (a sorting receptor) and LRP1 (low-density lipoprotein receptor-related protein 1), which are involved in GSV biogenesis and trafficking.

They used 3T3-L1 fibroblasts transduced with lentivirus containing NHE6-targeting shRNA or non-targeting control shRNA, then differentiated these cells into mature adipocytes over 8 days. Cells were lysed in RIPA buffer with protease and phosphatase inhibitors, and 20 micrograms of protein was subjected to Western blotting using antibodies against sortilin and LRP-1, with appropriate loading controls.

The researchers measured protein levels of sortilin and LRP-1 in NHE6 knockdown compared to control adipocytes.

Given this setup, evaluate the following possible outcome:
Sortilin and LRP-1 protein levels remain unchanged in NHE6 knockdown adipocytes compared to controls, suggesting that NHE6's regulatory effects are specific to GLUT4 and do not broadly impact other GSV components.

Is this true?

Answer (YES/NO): NO